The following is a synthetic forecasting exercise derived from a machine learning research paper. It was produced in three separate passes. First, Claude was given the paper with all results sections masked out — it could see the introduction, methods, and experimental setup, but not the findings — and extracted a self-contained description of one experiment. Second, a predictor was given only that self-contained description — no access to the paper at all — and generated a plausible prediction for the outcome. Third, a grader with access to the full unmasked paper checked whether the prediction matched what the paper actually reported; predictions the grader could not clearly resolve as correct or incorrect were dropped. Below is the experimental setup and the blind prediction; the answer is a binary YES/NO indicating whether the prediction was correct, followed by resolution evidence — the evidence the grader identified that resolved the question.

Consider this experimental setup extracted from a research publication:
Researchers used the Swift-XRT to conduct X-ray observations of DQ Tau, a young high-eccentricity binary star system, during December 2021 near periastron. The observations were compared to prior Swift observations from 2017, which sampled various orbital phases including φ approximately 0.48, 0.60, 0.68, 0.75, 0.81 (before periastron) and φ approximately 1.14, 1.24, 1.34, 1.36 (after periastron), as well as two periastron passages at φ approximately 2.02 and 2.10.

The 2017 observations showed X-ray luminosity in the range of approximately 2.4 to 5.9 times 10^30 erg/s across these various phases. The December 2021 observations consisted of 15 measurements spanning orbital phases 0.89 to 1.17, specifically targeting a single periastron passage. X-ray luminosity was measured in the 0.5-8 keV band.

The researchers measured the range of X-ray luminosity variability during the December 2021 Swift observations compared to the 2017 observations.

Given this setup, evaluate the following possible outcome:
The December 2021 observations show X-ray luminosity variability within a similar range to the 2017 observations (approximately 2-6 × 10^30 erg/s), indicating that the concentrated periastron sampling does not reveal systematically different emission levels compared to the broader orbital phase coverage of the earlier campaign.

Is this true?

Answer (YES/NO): NO